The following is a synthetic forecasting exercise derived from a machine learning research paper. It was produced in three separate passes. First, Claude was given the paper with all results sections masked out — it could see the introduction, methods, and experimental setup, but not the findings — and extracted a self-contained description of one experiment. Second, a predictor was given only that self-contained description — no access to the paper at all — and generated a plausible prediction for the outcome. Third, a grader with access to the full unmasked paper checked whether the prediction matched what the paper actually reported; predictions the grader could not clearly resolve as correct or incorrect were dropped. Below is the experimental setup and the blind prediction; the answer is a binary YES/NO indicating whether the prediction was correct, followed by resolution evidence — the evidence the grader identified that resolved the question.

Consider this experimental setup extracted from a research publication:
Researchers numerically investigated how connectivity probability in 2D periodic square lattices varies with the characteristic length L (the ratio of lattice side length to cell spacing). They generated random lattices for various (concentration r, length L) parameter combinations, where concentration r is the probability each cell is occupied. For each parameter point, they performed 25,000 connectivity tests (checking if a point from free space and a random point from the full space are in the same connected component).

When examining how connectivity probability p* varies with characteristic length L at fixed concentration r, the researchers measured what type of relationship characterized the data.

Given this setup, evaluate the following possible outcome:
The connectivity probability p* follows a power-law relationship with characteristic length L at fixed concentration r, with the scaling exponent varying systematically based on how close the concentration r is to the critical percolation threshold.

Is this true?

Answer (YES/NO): NO